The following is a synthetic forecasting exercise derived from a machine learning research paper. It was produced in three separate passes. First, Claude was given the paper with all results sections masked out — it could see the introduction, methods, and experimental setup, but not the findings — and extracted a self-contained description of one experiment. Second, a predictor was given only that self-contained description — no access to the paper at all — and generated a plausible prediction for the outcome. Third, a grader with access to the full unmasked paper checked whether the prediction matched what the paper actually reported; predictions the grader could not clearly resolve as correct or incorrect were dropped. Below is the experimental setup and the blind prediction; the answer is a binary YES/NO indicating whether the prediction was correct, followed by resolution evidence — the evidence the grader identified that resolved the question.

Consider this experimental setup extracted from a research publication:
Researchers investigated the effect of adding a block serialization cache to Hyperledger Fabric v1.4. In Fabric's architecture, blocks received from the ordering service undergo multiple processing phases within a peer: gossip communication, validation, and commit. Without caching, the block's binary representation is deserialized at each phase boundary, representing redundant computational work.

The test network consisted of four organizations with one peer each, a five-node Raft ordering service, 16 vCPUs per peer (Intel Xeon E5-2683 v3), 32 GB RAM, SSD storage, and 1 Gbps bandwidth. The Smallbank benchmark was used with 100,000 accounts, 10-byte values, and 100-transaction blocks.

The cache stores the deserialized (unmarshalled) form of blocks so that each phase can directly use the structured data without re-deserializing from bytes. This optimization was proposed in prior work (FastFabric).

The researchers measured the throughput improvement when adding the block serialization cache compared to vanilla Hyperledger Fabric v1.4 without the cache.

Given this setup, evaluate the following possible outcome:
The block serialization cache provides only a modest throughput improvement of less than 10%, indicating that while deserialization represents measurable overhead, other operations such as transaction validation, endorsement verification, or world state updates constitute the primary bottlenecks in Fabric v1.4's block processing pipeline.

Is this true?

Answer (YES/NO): NO